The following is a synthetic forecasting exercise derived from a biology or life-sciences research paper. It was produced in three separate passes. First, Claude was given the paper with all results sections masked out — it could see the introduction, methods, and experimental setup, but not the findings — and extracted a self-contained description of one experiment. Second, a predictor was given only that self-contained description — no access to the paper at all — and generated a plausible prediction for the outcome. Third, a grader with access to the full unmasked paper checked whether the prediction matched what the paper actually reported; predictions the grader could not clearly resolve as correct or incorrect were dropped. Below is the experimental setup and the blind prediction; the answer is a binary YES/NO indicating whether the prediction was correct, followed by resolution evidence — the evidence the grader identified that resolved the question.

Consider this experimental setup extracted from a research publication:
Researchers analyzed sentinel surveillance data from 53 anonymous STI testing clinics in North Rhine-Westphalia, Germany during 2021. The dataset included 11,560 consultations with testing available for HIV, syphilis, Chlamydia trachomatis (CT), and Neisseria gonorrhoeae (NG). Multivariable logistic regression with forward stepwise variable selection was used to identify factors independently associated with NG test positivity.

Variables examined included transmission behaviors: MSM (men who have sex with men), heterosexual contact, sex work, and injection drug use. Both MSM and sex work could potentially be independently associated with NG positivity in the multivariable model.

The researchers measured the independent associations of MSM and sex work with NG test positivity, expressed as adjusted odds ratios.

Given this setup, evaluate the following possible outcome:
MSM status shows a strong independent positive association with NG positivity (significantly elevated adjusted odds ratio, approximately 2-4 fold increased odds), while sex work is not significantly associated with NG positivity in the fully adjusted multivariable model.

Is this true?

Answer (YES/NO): NO